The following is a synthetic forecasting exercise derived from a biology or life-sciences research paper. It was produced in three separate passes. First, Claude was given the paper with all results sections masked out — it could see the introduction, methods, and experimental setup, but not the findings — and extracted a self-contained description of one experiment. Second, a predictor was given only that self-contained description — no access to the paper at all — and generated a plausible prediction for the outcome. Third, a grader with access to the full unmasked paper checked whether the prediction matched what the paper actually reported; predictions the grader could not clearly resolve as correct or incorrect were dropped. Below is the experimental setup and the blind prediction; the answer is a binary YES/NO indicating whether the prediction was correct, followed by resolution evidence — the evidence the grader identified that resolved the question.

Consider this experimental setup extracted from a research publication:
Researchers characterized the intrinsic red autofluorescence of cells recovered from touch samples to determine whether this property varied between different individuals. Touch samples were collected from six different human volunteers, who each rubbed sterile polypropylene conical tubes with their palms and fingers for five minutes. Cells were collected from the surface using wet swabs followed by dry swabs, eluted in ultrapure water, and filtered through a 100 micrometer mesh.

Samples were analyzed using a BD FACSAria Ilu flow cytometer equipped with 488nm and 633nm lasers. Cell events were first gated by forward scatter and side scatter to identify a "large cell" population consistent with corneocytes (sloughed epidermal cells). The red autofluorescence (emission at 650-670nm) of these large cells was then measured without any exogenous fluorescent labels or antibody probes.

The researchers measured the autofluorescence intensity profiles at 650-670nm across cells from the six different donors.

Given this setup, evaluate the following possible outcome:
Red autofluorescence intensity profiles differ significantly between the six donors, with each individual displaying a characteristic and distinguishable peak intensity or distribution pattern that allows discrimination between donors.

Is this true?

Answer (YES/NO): NO